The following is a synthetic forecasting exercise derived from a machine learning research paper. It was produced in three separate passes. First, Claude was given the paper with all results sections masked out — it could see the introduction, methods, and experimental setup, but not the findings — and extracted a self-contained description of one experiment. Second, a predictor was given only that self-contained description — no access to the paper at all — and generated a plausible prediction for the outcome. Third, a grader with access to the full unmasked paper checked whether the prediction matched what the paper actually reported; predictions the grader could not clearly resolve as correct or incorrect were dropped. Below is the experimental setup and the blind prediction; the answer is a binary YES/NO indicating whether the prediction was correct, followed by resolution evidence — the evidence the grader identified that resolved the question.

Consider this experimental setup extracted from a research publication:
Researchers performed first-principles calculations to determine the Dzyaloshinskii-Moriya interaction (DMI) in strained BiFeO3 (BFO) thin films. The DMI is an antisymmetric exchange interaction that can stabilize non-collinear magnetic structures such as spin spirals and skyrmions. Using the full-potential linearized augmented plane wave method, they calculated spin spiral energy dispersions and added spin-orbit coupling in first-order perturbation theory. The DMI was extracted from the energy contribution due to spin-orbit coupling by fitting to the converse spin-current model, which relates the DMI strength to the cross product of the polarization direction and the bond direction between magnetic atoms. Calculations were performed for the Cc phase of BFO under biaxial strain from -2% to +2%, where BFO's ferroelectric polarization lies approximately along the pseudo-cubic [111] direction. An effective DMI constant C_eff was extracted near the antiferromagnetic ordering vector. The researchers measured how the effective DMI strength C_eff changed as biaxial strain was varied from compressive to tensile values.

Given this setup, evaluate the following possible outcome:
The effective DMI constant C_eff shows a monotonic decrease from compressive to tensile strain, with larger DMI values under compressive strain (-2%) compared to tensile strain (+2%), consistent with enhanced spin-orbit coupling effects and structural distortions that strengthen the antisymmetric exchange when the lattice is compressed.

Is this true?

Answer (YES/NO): YES